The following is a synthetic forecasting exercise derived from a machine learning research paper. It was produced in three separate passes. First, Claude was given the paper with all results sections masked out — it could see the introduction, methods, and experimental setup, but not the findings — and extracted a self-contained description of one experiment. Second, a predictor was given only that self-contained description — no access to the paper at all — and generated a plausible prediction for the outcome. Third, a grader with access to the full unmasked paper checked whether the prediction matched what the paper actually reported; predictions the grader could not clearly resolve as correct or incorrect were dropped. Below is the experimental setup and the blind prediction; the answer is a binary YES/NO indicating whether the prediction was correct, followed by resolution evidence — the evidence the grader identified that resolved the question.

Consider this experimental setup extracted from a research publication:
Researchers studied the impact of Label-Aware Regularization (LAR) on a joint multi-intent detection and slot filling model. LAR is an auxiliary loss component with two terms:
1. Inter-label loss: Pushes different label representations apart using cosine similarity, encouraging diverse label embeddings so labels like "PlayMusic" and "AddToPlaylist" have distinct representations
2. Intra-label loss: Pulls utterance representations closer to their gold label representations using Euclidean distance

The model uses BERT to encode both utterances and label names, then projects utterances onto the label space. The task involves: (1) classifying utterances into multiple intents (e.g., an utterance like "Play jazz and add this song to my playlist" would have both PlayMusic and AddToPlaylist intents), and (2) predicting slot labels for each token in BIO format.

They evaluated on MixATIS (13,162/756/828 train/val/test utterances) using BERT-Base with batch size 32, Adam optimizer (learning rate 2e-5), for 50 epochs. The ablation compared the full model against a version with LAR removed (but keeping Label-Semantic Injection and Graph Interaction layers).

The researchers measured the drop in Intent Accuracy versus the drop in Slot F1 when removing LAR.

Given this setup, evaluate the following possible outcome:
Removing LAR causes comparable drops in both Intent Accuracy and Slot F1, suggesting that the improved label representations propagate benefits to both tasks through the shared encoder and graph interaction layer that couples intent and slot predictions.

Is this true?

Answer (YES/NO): NO